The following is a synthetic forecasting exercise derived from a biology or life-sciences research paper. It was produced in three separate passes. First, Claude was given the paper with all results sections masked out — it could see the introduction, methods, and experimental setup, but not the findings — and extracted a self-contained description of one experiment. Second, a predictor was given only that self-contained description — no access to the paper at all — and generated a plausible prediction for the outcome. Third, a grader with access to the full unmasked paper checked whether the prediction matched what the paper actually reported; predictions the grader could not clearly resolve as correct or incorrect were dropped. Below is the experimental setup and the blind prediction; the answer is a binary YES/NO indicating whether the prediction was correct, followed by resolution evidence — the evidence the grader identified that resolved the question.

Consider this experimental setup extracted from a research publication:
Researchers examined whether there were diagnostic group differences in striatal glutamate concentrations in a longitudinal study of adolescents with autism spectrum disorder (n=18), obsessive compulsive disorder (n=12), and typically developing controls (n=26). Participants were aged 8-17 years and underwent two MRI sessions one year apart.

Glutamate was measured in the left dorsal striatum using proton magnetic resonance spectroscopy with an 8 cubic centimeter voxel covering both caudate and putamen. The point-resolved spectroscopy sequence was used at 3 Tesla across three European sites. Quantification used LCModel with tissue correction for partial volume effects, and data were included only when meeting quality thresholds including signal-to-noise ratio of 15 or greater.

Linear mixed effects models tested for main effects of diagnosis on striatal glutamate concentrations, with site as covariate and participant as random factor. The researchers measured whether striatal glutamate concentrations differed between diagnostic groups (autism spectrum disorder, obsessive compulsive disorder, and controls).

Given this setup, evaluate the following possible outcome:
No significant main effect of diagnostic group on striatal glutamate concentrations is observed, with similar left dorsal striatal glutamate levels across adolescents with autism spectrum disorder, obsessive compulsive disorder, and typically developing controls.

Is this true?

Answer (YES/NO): YES